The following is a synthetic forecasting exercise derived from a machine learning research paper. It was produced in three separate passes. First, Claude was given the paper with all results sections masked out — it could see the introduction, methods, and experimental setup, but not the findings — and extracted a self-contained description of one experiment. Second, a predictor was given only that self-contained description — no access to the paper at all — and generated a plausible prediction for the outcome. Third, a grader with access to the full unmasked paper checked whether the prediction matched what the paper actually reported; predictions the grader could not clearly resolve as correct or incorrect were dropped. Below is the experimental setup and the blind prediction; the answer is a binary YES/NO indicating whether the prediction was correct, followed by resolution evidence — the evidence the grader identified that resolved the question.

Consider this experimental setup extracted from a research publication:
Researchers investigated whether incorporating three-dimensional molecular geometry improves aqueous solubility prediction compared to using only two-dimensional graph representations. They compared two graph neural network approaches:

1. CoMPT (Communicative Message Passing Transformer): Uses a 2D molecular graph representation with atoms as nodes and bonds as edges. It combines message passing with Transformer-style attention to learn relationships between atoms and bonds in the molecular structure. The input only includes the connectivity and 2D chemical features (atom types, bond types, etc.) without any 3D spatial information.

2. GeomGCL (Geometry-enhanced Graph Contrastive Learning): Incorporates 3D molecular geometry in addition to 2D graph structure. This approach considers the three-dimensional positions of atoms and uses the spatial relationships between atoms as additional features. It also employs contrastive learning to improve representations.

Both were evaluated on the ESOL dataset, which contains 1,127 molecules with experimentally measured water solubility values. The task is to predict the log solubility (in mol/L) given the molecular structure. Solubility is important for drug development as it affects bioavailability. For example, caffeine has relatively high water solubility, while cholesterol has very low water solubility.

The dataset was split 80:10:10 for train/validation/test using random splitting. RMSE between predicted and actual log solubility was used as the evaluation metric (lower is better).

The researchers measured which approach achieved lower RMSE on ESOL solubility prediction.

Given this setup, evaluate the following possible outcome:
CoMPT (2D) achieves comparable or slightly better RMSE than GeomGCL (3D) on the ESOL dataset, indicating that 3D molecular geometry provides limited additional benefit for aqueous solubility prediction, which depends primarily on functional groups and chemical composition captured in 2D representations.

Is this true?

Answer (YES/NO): YES